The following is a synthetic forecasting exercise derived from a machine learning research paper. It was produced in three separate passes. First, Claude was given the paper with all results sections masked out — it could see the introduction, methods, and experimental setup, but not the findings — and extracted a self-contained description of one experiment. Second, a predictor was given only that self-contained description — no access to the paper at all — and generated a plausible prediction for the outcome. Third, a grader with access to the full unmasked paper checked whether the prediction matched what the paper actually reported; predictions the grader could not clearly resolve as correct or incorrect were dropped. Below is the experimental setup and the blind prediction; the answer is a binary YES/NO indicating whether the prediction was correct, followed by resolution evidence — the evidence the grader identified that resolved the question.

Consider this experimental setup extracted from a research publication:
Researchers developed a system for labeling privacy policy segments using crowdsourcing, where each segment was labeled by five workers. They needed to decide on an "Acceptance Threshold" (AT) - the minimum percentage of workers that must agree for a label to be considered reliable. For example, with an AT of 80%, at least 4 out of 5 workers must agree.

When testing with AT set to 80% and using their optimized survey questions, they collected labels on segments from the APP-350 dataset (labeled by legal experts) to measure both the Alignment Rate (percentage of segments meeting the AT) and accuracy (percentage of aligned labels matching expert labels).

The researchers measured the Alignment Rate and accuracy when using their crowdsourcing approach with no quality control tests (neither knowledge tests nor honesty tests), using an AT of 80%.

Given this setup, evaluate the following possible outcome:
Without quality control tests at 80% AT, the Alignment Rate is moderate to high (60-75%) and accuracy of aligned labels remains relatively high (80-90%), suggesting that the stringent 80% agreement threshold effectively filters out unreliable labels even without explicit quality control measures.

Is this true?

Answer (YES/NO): NO